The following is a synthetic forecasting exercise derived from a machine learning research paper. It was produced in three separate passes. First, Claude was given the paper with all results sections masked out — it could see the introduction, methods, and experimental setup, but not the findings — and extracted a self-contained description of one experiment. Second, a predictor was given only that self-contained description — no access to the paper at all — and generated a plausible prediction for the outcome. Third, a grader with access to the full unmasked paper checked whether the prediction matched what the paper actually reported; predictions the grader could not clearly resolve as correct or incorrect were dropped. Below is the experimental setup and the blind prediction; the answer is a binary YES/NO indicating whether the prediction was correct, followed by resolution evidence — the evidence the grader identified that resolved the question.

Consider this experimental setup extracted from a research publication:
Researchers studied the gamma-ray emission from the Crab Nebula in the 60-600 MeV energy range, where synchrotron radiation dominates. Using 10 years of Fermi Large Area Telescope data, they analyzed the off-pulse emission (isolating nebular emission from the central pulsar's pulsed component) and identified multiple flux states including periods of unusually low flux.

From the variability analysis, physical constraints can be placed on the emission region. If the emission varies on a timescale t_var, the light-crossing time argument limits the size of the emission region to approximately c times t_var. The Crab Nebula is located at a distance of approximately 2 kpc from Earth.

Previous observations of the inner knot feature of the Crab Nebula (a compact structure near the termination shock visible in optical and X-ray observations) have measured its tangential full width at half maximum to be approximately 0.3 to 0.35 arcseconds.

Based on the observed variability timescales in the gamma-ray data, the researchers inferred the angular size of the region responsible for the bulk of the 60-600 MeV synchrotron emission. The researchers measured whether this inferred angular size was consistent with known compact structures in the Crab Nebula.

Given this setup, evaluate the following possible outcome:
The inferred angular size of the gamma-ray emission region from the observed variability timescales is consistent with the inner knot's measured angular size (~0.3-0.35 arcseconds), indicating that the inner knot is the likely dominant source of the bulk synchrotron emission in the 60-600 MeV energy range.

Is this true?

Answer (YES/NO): YES